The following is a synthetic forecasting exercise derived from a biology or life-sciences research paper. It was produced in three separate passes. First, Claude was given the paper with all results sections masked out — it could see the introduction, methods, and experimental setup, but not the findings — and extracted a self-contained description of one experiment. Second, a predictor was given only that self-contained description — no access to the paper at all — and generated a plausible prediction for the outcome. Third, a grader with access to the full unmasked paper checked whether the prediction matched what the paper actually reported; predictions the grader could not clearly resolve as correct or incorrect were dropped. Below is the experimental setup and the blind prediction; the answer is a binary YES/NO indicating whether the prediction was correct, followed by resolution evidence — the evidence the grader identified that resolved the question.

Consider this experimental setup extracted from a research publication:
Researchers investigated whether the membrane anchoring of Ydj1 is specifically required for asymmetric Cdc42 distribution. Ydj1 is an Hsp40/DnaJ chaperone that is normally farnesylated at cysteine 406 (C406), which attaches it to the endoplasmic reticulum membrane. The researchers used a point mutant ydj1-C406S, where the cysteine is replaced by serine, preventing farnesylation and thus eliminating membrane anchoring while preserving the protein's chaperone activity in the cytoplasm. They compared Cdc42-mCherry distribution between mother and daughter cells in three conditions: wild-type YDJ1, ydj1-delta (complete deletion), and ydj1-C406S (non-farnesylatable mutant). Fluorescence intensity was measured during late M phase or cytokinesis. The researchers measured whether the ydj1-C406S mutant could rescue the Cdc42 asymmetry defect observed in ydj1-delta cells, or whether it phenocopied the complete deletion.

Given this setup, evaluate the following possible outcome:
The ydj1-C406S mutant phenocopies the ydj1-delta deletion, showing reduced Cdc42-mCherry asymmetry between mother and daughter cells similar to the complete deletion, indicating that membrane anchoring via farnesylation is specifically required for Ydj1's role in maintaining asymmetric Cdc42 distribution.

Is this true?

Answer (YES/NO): NO